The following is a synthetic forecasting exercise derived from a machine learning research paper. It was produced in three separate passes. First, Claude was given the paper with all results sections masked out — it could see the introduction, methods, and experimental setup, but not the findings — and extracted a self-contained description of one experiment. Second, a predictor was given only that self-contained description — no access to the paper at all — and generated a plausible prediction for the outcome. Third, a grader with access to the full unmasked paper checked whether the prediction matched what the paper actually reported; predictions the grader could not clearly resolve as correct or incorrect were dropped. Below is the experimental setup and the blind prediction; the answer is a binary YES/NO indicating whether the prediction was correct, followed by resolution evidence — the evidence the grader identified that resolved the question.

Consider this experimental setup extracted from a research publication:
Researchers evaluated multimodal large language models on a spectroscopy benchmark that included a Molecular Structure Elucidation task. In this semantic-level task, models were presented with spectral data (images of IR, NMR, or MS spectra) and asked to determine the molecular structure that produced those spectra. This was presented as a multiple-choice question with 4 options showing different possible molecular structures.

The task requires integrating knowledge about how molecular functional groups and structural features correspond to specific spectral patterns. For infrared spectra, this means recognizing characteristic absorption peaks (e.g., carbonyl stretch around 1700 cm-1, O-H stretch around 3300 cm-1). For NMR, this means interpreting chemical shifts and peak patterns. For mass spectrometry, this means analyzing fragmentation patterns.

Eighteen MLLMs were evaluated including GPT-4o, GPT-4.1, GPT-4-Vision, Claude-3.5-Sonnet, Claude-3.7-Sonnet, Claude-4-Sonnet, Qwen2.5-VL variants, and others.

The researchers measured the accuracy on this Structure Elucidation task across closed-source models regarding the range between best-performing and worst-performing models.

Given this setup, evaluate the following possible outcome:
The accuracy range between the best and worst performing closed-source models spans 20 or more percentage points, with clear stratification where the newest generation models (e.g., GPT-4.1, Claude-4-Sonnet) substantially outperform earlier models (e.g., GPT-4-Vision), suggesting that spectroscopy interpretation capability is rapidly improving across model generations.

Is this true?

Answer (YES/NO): NO